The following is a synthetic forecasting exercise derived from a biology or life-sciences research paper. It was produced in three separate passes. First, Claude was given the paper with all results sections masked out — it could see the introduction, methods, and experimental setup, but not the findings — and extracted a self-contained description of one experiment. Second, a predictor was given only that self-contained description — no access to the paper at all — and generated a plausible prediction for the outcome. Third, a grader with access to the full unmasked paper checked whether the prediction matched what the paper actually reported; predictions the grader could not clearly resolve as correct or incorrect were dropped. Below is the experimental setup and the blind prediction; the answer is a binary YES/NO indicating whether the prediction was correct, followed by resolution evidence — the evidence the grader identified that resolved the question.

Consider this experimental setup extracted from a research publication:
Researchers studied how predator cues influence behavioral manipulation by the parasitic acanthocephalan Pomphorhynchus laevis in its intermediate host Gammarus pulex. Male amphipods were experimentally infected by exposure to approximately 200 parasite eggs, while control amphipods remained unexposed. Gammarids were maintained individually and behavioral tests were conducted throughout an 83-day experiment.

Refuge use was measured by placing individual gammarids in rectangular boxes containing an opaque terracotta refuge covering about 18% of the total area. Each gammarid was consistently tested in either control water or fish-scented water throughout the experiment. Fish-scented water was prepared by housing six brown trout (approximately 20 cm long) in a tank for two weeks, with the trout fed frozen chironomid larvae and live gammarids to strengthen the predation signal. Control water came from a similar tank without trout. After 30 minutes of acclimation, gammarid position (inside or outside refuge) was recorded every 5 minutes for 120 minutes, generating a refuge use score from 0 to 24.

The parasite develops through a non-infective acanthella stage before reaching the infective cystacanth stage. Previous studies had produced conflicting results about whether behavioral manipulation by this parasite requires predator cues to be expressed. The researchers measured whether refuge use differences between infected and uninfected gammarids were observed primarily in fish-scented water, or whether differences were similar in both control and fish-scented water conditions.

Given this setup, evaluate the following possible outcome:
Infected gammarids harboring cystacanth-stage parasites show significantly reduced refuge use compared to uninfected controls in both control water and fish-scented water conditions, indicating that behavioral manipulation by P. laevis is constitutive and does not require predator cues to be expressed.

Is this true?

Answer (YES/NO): NO